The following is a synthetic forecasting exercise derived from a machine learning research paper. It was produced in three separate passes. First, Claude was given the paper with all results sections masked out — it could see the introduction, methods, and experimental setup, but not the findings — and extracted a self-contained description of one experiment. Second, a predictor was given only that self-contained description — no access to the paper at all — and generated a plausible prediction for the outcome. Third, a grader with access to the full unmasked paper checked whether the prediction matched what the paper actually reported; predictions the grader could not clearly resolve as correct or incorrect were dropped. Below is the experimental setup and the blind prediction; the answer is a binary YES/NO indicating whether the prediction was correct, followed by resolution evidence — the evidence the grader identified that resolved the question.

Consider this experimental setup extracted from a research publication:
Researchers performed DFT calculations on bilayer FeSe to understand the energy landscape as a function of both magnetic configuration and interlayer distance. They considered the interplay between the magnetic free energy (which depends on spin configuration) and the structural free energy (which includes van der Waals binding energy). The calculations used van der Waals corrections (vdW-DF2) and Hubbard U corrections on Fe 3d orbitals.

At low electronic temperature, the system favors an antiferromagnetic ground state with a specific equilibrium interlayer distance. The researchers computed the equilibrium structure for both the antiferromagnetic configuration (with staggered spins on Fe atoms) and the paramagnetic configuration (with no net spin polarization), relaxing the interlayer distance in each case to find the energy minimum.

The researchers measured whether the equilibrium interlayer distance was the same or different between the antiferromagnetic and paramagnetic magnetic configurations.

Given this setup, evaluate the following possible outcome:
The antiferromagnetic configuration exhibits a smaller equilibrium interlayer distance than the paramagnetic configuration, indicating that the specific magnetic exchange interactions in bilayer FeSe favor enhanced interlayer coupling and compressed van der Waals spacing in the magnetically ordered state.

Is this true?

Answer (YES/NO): NO